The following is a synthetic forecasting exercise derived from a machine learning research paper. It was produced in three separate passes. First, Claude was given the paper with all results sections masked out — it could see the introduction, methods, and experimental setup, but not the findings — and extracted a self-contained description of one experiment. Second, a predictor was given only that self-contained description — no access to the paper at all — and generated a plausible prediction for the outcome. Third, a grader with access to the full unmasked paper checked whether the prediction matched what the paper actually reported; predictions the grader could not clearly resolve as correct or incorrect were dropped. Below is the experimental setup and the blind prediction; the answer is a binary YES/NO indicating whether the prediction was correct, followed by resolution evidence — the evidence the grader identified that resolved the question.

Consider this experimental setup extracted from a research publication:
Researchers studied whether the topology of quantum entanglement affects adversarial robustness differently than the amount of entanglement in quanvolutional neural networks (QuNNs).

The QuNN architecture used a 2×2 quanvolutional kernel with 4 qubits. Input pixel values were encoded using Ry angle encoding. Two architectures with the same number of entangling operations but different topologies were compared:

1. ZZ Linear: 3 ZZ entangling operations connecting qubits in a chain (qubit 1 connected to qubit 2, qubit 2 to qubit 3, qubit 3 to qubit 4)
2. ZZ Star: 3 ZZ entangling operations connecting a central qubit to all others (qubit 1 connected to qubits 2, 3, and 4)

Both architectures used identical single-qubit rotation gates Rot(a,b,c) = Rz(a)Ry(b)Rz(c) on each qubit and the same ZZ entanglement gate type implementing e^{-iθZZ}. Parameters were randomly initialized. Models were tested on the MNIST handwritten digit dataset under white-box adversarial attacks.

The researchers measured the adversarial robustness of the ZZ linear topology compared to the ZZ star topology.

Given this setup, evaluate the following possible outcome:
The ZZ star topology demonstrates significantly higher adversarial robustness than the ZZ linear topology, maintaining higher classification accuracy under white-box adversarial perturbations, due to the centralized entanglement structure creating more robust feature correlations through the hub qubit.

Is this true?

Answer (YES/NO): YES